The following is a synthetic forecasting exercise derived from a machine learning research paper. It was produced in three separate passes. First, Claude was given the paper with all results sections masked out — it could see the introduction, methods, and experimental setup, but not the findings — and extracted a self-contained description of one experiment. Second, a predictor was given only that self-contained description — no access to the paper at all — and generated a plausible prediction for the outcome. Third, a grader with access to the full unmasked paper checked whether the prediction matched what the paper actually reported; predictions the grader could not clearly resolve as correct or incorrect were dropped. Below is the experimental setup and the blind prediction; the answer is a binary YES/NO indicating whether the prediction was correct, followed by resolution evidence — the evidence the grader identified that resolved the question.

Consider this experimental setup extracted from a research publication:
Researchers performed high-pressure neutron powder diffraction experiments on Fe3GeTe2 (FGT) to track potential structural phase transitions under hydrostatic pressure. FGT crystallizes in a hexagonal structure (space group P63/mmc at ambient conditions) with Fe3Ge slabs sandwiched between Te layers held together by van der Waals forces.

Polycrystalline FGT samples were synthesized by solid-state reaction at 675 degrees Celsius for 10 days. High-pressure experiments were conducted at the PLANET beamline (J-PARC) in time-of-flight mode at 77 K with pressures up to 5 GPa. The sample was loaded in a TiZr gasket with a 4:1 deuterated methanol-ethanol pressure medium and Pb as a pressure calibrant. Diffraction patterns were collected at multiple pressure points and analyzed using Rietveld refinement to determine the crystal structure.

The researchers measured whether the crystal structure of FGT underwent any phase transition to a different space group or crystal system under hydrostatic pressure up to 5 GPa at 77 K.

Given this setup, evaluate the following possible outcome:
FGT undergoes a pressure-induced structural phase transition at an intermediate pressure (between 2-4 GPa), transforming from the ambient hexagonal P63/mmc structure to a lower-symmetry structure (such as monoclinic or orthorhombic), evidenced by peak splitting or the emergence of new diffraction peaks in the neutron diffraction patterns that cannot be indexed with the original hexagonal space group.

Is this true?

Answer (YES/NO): NO